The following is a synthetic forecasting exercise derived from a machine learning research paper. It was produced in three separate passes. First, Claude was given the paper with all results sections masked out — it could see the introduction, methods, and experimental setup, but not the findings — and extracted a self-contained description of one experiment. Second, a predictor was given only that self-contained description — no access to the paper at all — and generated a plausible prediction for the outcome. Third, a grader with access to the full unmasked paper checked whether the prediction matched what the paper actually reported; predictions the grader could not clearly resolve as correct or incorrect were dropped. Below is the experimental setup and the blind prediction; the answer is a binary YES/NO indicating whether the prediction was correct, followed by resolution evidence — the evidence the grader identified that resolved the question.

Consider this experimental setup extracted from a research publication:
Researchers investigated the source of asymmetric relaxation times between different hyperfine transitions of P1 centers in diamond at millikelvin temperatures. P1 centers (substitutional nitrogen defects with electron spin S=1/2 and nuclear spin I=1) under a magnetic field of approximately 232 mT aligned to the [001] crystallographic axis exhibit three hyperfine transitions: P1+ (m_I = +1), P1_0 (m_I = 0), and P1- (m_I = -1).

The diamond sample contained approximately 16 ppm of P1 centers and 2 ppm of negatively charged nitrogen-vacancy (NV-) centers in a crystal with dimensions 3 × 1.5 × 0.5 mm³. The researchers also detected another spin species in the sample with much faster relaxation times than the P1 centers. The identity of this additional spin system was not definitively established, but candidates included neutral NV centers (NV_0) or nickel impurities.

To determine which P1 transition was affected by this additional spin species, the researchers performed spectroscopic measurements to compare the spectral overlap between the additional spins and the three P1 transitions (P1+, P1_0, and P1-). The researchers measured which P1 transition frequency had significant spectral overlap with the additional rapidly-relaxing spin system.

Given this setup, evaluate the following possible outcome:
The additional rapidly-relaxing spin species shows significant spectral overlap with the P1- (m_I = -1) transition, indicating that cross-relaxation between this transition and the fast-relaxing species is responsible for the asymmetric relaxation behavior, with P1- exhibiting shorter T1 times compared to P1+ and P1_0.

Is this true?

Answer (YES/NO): YES